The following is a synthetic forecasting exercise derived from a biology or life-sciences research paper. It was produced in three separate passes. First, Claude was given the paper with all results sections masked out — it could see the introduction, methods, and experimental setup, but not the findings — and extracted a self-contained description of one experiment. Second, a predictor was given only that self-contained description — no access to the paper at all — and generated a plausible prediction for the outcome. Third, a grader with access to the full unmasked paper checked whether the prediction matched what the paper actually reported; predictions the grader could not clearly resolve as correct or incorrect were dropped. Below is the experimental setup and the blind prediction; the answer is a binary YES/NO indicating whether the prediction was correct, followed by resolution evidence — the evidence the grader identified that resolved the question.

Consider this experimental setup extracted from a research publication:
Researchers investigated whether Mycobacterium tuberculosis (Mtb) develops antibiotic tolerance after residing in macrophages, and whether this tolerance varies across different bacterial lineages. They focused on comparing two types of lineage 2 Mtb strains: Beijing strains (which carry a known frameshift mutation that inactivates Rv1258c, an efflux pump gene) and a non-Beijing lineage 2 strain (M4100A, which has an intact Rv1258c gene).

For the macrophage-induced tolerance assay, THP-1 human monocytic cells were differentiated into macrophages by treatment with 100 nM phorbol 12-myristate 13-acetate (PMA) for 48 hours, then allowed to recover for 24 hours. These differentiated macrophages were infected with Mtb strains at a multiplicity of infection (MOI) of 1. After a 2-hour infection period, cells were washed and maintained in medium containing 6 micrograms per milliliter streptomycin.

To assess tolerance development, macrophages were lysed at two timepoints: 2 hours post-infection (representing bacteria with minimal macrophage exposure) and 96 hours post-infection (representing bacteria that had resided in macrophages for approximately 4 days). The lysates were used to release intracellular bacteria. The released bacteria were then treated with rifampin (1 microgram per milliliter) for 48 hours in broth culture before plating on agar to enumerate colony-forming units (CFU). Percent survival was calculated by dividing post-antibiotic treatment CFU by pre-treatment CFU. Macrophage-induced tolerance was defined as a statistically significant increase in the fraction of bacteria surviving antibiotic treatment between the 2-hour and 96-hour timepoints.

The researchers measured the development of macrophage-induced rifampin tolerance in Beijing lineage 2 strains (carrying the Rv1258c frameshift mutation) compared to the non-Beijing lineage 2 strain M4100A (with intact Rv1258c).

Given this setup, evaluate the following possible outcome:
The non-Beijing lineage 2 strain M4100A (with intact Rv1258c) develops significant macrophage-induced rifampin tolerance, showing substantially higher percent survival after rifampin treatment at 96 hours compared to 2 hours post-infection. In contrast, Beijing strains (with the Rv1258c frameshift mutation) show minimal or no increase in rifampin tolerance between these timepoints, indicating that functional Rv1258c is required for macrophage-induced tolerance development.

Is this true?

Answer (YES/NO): YES